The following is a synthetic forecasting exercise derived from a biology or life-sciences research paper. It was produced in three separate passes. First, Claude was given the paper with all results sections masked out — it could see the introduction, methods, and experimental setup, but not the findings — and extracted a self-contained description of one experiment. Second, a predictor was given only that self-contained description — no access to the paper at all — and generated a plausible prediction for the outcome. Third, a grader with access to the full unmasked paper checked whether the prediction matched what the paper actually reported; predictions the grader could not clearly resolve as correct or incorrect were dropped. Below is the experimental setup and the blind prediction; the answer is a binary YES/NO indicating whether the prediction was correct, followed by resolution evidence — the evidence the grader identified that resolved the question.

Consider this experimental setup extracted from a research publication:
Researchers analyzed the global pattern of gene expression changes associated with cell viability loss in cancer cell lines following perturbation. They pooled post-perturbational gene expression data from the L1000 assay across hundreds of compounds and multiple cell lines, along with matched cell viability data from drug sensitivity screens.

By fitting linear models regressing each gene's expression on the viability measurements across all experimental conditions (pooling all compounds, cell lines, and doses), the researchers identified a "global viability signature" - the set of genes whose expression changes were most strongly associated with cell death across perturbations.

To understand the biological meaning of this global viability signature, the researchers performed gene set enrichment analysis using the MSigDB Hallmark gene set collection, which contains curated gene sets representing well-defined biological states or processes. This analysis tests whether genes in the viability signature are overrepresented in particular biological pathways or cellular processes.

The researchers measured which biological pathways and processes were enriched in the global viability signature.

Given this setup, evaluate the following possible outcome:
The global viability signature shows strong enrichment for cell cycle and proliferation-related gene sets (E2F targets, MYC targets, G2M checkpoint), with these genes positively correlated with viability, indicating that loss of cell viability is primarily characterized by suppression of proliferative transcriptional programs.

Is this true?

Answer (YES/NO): NO